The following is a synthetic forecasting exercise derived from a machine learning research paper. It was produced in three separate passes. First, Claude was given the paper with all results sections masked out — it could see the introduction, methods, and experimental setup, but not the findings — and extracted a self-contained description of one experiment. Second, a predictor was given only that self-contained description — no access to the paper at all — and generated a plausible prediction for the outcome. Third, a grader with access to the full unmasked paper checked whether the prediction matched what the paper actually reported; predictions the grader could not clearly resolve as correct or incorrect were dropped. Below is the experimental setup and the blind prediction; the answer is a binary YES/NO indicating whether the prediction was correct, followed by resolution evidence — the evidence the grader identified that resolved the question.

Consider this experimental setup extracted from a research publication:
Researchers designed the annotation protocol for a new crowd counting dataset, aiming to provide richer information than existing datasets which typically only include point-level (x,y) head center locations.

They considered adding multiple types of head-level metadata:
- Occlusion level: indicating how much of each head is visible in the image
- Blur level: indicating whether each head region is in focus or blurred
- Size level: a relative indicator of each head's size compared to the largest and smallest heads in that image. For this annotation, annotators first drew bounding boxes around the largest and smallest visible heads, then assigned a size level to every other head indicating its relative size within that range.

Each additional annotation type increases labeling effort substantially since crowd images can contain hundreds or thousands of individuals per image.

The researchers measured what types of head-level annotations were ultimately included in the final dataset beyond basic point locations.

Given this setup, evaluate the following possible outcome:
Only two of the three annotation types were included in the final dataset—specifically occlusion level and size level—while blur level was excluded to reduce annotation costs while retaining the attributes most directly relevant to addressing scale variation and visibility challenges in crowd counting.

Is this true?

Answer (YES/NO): NO